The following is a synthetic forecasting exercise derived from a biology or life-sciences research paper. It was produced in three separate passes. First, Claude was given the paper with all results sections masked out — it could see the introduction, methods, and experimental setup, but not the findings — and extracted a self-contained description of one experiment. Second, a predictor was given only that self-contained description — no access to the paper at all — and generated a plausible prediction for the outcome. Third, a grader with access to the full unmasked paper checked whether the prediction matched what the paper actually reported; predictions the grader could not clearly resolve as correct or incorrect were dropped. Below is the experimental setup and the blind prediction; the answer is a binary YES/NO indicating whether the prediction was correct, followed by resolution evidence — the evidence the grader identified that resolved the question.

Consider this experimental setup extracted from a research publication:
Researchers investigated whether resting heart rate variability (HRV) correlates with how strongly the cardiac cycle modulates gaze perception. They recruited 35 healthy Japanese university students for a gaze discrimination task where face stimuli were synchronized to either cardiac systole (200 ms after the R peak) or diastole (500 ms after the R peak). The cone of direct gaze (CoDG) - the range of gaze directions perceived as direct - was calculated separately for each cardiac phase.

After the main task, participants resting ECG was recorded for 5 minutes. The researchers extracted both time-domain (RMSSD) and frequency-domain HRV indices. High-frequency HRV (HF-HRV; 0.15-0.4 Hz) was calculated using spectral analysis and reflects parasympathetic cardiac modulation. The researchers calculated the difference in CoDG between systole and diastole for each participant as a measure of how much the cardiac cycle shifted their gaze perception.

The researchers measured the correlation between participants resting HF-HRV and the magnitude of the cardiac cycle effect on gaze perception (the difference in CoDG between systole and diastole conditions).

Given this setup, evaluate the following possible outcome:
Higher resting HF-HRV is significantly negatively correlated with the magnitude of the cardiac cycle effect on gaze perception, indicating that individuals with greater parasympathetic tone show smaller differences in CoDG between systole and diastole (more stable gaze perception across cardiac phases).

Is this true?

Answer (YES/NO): NO